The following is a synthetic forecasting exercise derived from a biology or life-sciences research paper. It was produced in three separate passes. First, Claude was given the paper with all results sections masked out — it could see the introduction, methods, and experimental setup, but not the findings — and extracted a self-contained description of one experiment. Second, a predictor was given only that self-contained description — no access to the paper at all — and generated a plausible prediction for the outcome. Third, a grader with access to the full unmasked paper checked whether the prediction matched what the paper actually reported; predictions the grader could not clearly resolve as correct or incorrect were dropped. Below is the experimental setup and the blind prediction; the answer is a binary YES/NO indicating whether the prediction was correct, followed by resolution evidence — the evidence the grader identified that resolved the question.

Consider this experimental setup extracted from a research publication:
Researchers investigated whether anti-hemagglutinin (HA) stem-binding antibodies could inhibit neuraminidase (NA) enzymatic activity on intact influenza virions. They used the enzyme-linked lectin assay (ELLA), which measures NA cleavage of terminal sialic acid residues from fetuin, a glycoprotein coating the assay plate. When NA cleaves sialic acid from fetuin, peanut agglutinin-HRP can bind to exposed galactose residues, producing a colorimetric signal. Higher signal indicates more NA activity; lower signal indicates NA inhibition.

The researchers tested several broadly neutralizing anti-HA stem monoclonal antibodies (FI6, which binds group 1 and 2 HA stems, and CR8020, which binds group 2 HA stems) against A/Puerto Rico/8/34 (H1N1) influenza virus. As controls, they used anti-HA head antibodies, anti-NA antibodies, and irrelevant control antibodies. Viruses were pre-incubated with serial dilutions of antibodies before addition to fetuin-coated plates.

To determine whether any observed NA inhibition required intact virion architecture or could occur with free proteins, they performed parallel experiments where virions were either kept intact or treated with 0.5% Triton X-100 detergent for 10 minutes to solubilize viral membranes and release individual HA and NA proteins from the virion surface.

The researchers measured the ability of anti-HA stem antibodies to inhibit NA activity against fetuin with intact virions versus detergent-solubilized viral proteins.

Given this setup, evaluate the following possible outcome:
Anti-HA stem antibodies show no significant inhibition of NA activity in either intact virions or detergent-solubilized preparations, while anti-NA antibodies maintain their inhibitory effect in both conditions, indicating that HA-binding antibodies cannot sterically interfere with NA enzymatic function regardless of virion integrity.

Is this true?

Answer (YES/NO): NO